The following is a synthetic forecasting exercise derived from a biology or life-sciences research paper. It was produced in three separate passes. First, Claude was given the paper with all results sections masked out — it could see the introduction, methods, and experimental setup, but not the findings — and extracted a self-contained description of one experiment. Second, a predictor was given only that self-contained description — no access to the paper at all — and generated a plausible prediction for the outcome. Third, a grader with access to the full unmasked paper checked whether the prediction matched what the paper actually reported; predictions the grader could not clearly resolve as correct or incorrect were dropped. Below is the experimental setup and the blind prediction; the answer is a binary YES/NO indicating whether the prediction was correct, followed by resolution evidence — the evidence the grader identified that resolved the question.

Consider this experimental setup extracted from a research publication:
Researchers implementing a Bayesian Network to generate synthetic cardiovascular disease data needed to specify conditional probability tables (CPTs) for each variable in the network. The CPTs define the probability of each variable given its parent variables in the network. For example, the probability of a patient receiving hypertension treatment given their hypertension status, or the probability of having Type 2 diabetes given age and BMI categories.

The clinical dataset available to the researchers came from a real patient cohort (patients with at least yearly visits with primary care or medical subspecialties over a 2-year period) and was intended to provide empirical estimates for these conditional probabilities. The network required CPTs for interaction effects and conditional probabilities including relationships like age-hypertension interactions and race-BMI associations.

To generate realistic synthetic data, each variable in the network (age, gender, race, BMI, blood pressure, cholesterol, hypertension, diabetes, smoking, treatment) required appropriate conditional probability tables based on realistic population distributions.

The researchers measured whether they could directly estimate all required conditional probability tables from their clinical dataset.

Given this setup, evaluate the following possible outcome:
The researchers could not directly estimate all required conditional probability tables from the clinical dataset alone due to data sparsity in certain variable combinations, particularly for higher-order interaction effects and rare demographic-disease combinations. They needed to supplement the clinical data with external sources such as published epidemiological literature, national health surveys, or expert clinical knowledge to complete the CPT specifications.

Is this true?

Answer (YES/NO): YES